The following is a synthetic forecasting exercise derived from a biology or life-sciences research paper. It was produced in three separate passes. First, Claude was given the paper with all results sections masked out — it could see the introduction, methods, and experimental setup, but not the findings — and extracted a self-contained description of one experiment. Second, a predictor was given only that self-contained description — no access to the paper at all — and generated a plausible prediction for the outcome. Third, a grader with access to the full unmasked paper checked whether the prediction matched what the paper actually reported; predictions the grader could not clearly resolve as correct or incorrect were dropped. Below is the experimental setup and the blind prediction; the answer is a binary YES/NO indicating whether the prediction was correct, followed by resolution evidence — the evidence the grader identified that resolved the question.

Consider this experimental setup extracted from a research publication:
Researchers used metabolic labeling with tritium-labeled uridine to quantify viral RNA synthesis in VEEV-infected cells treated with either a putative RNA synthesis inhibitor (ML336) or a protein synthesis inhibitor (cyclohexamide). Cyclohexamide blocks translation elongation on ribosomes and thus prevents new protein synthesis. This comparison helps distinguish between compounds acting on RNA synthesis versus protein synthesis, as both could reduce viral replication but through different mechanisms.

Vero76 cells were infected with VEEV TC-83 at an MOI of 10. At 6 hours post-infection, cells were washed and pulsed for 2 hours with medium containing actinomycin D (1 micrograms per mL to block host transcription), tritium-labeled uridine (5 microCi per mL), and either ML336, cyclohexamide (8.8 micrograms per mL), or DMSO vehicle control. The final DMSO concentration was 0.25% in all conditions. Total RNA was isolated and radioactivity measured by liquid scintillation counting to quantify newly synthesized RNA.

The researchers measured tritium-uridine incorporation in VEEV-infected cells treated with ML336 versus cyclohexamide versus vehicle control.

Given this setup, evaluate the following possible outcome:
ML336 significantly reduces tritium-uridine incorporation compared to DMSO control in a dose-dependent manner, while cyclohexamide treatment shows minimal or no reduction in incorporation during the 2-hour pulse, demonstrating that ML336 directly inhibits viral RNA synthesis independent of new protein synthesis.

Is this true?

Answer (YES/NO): NO